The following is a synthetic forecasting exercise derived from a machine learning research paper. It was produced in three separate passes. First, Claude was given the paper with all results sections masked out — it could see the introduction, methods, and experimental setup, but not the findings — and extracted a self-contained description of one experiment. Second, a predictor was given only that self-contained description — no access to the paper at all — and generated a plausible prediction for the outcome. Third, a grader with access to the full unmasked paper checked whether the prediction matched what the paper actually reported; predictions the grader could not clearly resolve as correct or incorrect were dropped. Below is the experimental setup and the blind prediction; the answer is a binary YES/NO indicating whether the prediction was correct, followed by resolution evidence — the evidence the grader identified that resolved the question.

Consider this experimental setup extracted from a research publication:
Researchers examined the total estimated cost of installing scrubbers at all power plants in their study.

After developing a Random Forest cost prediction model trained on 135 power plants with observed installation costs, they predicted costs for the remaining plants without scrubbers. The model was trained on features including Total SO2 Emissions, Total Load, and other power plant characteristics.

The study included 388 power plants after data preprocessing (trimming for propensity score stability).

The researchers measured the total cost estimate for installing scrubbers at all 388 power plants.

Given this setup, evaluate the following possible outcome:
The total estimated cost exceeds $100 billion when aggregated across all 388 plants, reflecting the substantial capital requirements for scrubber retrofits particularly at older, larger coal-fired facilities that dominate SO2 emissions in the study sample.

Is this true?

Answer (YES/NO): NO